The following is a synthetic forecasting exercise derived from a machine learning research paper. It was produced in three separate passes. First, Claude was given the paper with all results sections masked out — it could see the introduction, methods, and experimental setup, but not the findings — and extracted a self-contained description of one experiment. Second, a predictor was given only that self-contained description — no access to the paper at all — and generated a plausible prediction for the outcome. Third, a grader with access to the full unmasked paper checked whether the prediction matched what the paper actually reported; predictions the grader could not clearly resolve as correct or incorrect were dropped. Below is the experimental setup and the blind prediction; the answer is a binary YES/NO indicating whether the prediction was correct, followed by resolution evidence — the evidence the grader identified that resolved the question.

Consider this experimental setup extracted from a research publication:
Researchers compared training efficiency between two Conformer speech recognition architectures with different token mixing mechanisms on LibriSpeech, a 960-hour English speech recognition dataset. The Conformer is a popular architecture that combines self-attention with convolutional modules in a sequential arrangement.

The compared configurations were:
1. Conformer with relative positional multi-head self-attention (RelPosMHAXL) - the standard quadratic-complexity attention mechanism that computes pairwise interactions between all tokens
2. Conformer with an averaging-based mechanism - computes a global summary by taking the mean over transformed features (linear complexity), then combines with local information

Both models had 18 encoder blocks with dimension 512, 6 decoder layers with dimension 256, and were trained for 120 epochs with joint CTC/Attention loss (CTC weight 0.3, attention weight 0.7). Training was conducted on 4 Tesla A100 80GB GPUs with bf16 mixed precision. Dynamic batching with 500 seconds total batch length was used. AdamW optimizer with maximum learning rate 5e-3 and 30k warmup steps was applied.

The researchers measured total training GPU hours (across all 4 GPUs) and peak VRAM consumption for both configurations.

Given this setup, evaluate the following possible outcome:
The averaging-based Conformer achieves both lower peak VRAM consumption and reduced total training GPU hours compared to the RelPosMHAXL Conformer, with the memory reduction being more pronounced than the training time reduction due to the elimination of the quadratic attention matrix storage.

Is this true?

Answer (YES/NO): YES